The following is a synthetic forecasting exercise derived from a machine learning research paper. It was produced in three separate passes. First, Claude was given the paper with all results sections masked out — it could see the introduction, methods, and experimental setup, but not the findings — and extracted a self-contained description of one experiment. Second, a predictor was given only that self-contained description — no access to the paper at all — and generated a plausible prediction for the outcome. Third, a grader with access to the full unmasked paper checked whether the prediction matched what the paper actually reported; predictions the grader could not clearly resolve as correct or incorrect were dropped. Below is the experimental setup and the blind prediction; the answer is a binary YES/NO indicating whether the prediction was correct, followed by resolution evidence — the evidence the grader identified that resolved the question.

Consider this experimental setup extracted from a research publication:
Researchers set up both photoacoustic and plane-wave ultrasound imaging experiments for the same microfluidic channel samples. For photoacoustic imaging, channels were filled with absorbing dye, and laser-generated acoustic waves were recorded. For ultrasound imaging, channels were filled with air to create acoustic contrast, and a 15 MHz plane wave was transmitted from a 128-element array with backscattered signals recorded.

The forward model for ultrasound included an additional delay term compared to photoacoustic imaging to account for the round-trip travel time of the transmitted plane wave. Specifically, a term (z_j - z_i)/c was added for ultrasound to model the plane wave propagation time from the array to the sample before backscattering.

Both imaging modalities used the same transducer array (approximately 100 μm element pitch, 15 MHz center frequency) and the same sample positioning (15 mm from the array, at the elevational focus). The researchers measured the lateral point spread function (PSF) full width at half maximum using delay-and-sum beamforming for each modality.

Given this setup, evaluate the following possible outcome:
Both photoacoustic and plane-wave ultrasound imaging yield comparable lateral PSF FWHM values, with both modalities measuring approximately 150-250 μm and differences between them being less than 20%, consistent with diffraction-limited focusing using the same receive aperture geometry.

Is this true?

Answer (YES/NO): YES